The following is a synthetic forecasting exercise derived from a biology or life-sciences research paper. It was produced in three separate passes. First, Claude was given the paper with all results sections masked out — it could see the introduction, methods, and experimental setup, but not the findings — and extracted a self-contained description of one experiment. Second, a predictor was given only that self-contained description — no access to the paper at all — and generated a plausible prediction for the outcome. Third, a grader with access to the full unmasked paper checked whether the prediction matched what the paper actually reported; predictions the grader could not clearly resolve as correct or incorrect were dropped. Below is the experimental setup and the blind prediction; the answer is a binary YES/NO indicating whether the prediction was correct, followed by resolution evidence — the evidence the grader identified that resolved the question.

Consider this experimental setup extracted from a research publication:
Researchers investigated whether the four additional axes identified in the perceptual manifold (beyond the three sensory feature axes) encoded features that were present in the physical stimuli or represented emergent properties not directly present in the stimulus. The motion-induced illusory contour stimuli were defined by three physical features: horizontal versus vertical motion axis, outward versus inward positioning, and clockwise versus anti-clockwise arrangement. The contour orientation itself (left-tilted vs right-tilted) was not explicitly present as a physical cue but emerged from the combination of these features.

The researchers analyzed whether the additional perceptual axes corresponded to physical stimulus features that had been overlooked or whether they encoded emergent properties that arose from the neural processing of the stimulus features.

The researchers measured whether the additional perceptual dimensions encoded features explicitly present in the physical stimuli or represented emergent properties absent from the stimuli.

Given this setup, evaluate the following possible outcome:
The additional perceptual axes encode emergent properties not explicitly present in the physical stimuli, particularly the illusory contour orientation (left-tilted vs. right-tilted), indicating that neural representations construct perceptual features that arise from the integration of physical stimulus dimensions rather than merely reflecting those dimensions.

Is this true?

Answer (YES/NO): YES